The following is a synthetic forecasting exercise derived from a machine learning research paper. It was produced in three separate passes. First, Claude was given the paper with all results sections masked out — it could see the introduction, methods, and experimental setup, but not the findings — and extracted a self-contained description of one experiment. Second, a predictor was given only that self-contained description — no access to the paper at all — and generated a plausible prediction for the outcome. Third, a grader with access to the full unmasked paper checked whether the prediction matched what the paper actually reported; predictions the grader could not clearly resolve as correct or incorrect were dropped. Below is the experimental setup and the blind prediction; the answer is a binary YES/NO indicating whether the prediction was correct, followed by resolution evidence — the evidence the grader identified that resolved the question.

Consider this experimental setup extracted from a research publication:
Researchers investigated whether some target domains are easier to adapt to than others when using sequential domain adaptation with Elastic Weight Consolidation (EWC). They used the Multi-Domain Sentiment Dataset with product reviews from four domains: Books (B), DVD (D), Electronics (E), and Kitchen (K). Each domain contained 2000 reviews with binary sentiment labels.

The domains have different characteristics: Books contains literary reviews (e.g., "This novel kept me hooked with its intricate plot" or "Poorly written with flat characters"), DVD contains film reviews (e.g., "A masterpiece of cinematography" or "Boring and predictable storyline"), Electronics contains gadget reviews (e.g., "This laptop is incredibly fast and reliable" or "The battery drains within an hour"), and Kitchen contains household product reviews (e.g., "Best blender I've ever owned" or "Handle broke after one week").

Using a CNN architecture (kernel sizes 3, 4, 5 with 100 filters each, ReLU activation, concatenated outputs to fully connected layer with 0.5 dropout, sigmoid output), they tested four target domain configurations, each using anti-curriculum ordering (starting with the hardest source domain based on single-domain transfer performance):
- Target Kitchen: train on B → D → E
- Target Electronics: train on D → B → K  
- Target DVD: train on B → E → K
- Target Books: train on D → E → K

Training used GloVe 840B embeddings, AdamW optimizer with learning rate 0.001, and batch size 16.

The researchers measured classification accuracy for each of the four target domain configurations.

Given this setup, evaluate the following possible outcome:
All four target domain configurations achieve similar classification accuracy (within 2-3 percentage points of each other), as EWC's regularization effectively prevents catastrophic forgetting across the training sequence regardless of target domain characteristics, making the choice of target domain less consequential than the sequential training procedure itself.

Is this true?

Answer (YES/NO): NO